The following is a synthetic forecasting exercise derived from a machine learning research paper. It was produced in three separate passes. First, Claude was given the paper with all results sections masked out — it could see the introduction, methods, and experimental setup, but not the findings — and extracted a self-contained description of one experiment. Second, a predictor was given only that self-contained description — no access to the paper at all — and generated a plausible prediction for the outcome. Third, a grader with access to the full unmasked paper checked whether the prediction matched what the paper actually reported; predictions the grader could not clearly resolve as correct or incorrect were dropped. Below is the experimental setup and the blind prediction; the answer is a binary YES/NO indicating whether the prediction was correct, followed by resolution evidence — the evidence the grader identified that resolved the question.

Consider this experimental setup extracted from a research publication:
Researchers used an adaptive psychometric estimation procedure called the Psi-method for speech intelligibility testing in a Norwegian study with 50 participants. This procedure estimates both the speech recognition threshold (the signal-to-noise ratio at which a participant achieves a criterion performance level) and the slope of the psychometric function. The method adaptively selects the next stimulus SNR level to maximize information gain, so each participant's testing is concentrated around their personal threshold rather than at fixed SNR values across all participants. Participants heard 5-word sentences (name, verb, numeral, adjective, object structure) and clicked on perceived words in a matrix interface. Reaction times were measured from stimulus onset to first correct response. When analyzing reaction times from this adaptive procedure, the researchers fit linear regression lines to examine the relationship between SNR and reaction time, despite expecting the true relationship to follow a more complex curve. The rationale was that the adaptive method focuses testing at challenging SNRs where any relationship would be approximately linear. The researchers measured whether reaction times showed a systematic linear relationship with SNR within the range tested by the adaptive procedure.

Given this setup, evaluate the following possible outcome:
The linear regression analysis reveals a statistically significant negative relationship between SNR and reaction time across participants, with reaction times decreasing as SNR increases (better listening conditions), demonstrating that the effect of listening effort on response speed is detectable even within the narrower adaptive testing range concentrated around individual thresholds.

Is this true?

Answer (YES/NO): YES